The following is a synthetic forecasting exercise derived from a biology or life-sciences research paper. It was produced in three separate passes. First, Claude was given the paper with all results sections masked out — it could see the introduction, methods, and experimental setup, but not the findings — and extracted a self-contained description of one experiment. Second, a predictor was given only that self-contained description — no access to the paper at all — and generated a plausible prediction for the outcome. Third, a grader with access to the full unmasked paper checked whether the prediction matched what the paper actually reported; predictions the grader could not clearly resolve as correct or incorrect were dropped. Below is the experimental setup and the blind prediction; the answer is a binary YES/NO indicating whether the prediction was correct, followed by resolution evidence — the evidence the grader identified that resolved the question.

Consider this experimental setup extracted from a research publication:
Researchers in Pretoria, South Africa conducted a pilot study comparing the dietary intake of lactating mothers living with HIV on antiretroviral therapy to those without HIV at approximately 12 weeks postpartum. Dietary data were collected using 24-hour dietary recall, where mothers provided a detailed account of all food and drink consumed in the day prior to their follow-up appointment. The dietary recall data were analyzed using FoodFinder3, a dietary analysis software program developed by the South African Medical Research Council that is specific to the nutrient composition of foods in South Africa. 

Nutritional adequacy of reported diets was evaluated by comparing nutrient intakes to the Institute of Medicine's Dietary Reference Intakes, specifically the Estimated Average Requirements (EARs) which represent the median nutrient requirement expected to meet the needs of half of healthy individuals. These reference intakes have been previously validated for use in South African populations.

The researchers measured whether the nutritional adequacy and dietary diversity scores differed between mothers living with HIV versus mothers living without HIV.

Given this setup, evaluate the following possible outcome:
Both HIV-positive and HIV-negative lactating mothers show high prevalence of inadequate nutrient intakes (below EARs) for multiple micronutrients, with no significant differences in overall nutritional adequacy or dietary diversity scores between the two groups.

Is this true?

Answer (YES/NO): NO